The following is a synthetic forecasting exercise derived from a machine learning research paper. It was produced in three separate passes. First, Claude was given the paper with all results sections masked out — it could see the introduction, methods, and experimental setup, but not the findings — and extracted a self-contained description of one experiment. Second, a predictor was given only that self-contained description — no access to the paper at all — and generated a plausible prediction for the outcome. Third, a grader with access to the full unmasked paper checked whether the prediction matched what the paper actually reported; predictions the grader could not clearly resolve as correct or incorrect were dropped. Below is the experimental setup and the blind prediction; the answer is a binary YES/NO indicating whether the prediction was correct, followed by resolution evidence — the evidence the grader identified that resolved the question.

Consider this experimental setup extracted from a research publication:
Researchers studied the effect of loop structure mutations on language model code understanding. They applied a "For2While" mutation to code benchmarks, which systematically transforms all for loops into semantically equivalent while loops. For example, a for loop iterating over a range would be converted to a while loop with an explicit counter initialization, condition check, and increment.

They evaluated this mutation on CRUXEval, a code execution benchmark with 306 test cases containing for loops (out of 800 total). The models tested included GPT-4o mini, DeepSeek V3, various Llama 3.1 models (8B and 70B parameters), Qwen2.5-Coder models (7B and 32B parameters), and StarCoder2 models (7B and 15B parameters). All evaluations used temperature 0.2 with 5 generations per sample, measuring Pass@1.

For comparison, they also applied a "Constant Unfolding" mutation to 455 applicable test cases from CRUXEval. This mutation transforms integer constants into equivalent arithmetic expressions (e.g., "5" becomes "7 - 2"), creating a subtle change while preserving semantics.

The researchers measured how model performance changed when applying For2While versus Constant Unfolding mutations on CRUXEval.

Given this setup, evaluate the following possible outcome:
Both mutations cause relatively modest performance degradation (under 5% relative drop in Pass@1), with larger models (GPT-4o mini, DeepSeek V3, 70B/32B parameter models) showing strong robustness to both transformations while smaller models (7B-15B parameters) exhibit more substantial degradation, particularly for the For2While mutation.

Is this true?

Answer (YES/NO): NO